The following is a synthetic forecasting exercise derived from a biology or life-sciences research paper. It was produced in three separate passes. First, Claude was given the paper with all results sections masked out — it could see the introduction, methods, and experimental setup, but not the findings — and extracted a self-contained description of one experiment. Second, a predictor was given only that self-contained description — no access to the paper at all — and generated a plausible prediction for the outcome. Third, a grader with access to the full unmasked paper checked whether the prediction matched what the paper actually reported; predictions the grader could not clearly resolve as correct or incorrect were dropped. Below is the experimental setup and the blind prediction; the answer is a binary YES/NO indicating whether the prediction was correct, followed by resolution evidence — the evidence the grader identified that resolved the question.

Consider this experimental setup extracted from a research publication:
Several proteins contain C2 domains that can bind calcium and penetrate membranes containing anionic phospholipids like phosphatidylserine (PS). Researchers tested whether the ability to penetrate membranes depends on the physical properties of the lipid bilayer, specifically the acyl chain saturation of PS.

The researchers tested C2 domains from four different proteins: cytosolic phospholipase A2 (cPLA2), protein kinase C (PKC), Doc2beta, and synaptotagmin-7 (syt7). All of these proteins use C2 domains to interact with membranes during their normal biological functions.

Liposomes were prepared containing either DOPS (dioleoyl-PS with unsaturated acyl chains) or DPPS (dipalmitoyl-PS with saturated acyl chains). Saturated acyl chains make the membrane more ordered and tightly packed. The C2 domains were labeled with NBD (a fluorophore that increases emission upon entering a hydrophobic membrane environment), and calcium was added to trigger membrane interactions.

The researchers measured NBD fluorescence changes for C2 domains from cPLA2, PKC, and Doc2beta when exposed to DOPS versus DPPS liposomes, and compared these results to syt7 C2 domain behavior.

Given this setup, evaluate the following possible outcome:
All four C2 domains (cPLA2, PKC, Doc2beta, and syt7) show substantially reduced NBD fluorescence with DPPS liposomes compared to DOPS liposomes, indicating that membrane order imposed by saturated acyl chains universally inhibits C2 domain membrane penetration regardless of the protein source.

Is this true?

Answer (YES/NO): NO